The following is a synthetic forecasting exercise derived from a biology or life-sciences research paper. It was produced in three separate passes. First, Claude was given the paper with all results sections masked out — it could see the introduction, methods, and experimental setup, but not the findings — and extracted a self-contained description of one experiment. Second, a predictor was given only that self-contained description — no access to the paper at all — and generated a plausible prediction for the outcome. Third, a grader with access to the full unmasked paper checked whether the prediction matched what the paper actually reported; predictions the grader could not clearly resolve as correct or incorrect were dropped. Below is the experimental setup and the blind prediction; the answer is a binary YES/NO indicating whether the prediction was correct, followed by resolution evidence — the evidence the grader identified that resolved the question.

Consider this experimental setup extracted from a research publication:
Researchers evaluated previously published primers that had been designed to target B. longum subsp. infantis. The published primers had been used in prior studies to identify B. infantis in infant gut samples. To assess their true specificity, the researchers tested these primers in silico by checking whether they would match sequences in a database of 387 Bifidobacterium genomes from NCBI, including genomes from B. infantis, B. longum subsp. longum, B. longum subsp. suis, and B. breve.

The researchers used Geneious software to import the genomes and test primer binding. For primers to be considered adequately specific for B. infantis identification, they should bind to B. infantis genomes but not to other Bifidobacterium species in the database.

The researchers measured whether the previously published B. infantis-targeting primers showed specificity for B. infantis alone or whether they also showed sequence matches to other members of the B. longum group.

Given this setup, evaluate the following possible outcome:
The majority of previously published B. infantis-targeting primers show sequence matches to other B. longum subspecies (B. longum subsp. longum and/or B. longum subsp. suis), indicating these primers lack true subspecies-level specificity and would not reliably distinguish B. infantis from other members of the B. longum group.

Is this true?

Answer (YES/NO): NO